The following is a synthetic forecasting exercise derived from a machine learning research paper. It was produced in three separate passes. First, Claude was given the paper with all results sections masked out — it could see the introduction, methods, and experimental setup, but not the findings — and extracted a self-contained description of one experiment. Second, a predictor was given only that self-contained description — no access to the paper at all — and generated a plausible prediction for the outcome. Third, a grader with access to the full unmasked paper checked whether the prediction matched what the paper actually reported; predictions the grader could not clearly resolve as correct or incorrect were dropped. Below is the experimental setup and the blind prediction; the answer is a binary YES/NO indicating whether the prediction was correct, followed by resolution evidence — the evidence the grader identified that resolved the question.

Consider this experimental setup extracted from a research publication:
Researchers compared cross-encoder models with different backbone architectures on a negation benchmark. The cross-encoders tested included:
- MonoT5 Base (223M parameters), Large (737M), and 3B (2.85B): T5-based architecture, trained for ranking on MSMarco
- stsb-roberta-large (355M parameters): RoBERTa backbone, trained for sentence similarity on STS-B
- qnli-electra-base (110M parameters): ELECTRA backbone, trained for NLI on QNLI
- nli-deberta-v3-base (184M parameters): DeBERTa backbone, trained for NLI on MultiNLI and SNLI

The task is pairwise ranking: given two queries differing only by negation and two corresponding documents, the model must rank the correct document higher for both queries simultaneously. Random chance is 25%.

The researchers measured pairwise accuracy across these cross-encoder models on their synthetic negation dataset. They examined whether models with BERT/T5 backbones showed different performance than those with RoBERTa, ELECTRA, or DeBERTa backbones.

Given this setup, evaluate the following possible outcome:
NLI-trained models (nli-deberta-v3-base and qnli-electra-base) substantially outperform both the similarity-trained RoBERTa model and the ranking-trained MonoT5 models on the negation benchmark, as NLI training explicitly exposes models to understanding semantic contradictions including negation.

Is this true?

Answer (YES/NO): NO